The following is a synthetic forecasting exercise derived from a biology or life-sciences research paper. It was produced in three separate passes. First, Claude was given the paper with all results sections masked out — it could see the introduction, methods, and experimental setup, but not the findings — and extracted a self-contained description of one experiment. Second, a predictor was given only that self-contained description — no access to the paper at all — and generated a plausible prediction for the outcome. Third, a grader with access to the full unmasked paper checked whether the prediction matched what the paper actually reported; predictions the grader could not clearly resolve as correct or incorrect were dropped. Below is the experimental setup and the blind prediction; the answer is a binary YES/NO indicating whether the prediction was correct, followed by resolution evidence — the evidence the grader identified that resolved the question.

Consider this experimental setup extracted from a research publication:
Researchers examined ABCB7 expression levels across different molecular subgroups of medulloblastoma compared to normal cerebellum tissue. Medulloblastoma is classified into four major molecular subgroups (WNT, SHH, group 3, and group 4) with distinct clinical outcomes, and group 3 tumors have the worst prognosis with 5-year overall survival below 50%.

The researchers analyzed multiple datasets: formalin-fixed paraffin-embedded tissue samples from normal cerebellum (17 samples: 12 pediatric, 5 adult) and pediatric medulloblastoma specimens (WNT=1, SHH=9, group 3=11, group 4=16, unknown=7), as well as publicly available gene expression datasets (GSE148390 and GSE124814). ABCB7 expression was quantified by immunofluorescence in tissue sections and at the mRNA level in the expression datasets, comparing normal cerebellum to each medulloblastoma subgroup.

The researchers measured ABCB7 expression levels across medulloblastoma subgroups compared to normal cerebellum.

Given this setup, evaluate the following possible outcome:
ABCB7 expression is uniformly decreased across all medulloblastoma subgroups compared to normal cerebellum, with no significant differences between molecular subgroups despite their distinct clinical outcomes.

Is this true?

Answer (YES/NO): NO